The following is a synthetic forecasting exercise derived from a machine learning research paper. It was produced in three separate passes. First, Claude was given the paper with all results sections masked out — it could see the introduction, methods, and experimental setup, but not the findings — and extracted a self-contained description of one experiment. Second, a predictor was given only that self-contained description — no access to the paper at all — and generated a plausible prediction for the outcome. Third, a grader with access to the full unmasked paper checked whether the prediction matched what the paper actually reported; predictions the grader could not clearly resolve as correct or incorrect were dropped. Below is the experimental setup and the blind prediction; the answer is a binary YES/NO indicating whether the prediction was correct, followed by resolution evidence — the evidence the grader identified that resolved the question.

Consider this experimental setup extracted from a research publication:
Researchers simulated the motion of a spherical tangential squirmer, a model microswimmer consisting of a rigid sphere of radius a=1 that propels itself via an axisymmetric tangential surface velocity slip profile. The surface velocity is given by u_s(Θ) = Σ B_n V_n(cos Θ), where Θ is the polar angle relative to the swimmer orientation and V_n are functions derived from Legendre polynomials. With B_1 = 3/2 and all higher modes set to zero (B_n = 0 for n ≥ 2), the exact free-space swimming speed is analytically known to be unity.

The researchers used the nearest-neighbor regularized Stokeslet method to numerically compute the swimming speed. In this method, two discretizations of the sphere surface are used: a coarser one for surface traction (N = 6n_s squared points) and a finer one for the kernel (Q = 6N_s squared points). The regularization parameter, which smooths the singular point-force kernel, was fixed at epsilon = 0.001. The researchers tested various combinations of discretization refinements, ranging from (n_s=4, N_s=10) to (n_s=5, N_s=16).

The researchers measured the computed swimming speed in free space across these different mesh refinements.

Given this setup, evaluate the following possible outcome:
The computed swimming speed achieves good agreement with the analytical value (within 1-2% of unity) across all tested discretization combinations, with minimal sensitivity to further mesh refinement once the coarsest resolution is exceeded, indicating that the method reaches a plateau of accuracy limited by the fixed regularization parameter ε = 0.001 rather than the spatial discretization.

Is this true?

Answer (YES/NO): NO